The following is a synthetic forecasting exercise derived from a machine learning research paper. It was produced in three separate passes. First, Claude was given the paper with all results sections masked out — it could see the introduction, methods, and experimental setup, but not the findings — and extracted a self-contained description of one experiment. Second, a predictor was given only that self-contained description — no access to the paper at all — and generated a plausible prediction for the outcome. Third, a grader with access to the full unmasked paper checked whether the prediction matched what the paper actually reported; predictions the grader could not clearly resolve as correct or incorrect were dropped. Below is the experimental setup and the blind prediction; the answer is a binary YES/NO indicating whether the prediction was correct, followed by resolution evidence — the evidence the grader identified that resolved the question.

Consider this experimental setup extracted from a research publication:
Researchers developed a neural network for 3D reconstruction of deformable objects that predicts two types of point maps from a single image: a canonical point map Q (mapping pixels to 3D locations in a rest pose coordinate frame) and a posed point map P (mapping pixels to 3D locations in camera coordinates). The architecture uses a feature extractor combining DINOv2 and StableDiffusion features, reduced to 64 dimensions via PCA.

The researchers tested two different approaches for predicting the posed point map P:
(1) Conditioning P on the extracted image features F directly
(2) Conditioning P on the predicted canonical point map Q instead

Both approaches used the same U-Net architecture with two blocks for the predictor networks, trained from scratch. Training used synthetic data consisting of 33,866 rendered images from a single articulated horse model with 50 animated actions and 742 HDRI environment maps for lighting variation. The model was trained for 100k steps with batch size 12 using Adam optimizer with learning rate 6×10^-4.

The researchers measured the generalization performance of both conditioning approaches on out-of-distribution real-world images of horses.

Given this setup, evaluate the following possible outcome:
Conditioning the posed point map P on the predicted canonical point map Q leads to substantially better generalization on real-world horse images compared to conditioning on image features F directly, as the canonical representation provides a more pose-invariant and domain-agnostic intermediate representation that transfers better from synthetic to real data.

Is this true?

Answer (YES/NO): YES